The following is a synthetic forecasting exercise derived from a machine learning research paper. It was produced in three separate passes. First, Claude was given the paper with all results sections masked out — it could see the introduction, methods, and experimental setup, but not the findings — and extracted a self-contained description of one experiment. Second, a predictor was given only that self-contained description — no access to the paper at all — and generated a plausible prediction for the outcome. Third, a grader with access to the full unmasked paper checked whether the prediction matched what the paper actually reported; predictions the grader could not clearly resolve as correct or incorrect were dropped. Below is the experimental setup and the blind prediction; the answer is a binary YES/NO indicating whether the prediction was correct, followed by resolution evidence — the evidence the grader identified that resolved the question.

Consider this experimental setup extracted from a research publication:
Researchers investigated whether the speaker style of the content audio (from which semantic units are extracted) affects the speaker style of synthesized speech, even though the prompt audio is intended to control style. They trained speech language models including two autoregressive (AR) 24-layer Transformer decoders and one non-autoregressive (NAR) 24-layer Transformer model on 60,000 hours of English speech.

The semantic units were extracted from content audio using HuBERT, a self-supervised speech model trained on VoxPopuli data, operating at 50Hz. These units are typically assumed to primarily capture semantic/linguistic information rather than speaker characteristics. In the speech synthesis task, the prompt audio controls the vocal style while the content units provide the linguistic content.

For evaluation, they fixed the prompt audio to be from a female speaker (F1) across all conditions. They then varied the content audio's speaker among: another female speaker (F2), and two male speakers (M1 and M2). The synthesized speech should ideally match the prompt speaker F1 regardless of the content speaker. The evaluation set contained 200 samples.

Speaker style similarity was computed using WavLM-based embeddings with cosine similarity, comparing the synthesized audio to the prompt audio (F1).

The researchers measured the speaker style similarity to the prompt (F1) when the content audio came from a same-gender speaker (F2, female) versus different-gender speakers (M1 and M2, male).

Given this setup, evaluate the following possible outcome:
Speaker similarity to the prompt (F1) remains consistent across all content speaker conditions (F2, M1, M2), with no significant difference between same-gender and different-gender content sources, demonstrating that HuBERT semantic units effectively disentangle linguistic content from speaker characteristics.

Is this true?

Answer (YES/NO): NO